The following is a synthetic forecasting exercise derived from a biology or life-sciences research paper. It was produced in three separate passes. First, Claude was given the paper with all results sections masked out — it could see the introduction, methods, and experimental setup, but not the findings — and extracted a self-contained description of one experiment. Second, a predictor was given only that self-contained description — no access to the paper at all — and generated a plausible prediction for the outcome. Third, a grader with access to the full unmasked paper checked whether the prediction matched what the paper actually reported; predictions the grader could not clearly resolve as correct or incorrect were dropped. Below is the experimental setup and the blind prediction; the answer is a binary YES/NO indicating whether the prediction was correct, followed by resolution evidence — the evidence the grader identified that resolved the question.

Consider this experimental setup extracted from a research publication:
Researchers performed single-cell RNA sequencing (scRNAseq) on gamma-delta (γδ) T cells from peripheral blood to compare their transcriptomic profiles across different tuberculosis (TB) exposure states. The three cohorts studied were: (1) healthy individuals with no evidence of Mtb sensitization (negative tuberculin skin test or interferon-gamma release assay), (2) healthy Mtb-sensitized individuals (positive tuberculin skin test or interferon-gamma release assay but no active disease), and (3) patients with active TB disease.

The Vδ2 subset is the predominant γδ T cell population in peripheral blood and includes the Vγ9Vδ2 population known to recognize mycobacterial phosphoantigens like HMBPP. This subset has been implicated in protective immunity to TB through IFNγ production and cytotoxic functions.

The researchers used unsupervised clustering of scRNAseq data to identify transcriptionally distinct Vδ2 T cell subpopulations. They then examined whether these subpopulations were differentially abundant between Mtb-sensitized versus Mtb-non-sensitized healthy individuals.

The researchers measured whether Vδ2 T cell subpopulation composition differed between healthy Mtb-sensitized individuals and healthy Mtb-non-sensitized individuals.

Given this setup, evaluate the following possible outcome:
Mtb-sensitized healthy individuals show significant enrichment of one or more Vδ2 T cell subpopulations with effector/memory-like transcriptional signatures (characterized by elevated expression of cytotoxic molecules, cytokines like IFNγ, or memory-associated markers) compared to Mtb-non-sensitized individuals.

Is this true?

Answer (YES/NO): NO